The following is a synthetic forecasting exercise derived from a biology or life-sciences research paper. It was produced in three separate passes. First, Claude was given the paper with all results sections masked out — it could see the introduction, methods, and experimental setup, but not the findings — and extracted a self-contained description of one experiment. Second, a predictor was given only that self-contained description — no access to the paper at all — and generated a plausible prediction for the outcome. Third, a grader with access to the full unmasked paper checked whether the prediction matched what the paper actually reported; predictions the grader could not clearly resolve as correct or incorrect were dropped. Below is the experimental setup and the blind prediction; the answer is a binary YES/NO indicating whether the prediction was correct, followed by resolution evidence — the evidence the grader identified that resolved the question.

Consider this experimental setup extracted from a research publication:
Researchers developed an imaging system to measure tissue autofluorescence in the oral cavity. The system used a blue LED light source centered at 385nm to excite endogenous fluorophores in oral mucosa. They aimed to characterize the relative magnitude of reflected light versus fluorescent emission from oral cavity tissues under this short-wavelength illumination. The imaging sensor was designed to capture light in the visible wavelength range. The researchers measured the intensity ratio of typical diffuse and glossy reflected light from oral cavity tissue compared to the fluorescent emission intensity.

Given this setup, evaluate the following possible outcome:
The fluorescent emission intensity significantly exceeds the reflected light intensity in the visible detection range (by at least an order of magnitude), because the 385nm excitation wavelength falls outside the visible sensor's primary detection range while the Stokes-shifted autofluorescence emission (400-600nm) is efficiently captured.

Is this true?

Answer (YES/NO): NO